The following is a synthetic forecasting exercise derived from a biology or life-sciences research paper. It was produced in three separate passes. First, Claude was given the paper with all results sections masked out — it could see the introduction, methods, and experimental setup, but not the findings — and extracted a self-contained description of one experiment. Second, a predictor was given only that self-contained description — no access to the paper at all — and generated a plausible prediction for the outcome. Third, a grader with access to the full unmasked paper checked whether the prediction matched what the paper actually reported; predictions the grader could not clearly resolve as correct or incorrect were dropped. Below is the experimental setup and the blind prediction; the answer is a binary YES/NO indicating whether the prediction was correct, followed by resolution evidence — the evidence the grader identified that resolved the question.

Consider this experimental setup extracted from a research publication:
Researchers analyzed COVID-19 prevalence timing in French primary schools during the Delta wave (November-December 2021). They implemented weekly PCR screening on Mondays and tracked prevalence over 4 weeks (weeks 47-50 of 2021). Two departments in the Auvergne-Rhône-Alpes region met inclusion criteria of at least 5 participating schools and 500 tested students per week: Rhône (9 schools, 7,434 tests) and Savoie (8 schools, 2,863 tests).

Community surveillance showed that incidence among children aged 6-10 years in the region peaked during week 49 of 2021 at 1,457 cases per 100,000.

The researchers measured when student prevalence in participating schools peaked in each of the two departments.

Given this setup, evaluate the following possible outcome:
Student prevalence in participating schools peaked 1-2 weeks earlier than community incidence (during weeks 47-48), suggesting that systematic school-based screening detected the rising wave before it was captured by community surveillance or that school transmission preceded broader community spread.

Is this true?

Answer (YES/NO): NO